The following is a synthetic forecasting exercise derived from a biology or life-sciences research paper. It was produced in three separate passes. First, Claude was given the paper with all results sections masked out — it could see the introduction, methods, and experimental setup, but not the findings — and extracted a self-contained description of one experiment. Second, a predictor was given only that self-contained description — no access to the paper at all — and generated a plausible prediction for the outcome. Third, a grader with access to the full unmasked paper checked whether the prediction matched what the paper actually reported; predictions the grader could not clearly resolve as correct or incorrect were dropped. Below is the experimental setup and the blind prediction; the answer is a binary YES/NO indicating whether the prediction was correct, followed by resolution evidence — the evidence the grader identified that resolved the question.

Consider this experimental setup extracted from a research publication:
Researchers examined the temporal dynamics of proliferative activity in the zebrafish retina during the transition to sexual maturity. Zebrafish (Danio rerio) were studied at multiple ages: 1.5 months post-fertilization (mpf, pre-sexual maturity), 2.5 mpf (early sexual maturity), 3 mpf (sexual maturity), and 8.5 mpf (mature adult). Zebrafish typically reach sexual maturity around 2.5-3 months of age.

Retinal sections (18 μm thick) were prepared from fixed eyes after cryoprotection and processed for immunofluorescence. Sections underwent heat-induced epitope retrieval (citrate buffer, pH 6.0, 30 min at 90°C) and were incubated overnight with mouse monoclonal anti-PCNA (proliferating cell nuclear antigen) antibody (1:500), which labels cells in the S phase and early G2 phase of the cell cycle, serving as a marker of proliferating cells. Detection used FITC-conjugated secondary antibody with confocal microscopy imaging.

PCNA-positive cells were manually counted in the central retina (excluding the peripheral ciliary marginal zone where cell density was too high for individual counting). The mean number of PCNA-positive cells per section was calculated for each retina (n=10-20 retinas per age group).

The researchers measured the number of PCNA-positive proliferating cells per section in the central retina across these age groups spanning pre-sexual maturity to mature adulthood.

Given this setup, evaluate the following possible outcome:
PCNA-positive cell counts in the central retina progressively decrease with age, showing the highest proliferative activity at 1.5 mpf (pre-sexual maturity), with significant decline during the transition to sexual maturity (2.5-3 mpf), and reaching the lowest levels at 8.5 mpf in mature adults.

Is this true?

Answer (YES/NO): YES